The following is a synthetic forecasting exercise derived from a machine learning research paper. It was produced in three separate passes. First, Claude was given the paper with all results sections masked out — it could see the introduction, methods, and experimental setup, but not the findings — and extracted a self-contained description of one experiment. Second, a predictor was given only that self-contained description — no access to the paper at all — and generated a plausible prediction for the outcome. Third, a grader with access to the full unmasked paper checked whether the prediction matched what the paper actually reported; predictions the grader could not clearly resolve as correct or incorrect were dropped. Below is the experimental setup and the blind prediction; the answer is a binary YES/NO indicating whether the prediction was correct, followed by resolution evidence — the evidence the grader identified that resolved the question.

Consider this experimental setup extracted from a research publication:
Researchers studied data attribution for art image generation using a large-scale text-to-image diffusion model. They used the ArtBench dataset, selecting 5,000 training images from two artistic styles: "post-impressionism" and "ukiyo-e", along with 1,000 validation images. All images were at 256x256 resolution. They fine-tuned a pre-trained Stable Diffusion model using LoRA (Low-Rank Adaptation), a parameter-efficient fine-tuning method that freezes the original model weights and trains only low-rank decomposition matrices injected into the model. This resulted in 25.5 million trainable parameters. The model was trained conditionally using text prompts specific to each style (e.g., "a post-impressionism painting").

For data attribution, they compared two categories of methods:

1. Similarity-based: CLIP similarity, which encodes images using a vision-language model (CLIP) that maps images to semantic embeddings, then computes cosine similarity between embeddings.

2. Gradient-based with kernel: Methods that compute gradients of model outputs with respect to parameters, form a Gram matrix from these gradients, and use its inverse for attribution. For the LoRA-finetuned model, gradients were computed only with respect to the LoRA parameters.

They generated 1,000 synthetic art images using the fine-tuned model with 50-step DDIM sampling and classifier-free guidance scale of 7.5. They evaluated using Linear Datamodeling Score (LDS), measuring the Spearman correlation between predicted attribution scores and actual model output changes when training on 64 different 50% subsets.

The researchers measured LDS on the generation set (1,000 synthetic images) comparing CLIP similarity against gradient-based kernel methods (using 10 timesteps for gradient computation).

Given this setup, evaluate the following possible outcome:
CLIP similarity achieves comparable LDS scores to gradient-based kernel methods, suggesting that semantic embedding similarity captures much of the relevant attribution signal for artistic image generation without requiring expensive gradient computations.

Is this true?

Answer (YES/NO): NO